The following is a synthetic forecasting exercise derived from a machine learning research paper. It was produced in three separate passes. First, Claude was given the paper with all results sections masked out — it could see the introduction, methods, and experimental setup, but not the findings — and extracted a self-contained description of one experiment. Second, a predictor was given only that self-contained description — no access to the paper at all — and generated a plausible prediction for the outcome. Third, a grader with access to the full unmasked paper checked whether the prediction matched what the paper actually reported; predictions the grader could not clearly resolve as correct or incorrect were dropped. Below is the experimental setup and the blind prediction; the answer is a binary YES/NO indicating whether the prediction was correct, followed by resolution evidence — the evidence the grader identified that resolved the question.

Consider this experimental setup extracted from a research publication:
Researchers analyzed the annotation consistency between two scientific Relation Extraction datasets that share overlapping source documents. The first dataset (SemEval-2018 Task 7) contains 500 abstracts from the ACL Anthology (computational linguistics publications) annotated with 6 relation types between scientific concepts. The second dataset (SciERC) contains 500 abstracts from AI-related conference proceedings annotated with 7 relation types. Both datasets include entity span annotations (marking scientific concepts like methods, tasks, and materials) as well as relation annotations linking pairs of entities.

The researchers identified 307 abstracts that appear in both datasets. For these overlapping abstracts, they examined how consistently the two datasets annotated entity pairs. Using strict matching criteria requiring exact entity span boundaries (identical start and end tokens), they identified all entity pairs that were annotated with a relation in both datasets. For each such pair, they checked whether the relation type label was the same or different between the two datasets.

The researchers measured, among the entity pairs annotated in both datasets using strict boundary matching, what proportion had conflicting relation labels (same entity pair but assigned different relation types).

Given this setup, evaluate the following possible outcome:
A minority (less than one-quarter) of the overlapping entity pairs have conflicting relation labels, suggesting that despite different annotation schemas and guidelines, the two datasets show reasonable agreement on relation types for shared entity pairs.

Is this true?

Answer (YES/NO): YES